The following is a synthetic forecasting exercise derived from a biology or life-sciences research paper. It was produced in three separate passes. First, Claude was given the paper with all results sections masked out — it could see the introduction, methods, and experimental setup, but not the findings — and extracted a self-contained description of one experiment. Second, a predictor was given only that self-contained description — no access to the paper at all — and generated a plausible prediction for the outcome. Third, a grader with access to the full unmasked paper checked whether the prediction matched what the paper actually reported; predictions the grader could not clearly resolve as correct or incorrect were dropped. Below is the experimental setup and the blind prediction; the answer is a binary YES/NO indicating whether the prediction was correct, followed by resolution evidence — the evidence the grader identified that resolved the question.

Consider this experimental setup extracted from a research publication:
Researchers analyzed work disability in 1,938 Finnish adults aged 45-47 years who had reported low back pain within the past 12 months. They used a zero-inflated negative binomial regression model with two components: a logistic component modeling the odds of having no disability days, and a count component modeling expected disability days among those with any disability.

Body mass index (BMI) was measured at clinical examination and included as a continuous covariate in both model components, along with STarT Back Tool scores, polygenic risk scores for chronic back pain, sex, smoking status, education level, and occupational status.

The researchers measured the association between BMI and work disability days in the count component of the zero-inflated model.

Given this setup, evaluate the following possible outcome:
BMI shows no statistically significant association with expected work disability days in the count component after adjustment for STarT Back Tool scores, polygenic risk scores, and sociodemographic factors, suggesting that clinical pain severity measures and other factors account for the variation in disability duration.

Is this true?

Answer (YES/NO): NO